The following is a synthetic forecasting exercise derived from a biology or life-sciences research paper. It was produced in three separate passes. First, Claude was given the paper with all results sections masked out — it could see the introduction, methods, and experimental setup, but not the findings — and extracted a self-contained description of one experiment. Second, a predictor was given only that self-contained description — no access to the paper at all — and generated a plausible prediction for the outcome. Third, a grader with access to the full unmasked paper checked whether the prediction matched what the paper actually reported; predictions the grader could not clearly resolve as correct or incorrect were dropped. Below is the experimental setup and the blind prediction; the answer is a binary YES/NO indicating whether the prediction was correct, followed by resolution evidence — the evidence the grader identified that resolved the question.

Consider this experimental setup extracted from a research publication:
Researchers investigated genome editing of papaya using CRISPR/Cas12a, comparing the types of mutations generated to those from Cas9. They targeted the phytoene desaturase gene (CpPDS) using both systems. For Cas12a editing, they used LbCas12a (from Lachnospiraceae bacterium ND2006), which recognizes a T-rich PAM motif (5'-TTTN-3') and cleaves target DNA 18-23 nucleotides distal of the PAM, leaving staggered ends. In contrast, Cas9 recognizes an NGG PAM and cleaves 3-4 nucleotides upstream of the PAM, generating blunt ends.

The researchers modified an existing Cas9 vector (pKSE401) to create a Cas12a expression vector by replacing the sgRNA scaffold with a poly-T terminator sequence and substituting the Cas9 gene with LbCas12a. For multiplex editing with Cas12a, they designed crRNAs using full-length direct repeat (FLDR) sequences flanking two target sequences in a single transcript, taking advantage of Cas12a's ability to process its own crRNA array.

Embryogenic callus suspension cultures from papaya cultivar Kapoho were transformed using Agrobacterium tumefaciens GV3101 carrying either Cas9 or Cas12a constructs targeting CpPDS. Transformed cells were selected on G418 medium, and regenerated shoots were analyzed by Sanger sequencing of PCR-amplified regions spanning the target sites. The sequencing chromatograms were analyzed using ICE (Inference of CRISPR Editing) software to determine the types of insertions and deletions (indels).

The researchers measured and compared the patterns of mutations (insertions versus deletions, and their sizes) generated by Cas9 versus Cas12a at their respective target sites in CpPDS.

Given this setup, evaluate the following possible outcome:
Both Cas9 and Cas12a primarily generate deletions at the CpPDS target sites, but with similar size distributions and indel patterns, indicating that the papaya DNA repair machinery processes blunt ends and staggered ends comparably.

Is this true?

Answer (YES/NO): NO